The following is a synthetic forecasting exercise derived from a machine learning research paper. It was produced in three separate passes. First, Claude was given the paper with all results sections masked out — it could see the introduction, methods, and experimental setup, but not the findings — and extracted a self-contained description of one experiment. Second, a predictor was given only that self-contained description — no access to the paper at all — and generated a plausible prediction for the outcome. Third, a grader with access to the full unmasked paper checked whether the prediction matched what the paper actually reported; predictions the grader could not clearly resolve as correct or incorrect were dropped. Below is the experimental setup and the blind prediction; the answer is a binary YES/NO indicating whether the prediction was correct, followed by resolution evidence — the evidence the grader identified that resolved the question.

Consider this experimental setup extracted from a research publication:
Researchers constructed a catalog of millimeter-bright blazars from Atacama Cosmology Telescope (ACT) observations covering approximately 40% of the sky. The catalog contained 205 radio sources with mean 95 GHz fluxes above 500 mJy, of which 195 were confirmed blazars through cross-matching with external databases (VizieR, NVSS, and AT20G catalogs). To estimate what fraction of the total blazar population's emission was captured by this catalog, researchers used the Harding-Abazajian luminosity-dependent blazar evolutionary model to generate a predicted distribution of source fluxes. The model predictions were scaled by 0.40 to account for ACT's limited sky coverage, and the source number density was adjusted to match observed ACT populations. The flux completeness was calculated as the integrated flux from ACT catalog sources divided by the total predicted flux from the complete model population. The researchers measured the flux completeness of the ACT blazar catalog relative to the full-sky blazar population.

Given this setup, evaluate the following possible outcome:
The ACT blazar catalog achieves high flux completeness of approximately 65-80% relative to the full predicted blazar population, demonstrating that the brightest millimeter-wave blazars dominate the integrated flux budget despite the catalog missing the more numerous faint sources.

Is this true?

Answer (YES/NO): NO